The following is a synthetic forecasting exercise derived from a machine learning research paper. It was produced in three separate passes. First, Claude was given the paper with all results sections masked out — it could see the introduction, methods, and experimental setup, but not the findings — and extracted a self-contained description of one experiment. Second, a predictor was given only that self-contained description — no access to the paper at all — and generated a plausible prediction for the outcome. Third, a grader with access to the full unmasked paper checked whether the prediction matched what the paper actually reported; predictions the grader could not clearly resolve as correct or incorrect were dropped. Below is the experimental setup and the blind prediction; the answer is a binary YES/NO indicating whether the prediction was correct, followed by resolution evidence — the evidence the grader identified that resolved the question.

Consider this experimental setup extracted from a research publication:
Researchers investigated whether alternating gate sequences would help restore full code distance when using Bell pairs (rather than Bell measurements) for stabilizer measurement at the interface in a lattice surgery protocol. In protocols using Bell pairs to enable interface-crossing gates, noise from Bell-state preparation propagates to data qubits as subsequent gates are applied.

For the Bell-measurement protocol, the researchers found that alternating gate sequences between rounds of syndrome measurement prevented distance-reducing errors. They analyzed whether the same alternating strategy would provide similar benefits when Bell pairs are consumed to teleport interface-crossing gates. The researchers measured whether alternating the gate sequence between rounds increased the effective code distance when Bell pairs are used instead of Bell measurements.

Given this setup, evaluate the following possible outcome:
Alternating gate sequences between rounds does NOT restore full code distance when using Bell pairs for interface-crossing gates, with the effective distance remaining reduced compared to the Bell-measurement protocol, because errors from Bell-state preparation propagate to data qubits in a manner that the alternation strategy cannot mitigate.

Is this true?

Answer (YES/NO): YES